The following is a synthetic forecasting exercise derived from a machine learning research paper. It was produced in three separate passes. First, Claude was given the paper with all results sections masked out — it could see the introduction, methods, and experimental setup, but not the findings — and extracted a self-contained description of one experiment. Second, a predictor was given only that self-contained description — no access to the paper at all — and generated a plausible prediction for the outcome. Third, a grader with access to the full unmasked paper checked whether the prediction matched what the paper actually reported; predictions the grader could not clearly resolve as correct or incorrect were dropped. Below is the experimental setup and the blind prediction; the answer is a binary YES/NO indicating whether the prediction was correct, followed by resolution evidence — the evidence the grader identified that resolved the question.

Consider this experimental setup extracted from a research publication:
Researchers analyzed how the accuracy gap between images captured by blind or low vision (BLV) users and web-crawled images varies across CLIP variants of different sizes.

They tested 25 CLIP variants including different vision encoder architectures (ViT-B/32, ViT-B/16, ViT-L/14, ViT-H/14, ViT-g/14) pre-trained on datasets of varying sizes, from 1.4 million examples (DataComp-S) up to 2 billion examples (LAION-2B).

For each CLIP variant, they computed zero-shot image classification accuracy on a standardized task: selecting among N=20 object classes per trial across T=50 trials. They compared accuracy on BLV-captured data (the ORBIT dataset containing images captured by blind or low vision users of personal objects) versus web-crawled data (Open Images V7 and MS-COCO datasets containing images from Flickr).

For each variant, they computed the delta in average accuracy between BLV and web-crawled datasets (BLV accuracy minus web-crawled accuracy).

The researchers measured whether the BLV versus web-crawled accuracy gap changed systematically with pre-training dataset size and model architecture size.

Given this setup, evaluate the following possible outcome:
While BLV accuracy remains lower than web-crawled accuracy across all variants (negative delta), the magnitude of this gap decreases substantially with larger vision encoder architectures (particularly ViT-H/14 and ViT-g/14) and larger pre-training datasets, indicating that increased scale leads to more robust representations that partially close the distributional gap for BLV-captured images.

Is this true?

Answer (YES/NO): YES